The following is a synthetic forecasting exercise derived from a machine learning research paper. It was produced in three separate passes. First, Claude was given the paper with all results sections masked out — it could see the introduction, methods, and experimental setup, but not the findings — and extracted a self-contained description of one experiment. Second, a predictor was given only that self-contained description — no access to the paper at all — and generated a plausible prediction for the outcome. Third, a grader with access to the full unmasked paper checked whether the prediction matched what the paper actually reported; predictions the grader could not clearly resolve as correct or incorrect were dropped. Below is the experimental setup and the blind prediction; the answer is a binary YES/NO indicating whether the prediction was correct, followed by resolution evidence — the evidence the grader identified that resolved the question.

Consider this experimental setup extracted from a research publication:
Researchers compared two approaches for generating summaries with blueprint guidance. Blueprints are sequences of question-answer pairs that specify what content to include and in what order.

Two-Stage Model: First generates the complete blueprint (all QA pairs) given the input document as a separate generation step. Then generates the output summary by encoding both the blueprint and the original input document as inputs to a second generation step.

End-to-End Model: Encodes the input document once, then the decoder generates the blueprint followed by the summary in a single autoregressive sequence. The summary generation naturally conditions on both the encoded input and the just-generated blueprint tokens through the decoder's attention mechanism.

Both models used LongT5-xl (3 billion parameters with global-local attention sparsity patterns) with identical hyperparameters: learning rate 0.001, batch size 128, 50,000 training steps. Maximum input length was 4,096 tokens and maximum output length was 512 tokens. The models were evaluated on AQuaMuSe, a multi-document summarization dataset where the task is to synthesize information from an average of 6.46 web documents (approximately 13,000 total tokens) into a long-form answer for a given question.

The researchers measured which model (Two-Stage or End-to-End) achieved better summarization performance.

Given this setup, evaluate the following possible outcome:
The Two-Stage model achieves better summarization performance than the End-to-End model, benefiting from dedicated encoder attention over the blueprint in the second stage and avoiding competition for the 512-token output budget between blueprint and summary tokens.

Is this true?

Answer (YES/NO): NO